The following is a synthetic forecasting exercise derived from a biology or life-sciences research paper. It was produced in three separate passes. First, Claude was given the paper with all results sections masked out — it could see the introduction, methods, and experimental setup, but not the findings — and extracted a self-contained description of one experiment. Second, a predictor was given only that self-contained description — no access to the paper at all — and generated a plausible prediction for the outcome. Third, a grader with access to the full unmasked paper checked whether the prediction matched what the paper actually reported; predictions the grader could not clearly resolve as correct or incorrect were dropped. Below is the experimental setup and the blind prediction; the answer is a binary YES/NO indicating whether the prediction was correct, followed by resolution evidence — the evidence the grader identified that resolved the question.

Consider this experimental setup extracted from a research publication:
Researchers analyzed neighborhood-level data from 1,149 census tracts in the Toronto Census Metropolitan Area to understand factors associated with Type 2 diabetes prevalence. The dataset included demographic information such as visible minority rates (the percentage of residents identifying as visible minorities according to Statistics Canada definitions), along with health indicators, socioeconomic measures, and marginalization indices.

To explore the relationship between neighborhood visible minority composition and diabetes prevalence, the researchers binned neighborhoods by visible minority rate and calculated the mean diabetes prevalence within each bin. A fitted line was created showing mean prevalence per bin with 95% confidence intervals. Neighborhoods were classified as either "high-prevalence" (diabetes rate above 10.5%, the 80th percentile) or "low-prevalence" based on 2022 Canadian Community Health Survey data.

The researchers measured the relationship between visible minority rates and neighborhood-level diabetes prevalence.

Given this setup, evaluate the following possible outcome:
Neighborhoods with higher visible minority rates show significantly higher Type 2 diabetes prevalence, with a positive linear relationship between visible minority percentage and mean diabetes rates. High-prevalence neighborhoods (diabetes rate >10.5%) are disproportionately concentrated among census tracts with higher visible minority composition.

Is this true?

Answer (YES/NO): NO